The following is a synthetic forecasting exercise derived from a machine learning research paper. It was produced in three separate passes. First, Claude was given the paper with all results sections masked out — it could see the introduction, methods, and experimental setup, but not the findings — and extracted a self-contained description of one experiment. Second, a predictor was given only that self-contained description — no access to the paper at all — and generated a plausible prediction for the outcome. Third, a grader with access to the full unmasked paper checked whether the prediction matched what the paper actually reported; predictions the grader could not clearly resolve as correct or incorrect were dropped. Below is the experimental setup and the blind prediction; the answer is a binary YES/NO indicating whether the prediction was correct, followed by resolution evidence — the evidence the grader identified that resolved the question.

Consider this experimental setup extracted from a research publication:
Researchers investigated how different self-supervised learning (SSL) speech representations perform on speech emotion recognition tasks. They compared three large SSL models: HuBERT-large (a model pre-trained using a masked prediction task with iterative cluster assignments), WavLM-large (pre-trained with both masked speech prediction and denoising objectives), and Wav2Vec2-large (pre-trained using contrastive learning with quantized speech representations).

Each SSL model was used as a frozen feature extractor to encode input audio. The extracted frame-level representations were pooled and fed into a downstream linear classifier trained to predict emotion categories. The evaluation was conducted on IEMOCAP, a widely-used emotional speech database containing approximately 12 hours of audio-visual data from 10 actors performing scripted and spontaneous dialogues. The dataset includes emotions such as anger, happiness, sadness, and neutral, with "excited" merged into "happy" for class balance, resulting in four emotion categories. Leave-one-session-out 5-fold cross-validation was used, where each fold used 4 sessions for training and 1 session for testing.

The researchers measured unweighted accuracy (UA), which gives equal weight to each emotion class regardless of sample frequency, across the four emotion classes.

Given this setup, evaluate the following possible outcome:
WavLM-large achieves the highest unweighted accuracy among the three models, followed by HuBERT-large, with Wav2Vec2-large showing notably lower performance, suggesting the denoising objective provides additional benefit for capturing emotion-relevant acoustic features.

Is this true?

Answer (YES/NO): NO